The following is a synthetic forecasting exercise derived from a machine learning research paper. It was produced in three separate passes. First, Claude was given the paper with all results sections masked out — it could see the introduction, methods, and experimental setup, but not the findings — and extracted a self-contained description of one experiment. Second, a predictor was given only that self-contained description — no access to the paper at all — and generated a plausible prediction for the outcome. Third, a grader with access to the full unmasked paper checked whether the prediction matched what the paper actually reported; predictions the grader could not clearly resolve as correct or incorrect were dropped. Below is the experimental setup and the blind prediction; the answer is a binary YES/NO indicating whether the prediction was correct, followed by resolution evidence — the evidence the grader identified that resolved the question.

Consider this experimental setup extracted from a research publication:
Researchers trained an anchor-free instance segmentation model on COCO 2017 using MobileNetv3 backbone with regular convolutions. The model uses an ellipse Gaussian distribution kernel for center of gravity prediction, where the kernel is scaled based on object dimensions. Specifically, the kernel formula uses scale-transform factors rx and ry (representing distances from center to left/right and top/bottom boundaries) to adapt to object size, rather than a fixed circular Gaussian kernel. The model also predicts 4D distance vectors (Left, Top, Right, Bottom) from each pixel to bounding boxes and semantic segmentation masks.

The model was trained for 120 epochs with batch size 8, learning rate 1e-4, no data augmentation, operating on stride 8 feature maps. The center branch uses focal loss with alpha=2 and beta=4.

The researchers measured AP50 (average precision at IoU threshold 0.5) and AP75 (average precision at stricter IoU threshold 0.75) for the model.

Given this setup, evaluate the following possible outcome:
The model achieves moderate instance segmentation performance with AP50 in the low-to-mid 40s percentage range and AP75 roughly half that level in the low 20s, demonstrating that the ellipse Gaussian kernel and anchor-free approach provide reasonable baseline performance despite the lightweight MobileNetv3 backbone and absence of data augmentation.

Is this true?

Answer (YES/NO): NO